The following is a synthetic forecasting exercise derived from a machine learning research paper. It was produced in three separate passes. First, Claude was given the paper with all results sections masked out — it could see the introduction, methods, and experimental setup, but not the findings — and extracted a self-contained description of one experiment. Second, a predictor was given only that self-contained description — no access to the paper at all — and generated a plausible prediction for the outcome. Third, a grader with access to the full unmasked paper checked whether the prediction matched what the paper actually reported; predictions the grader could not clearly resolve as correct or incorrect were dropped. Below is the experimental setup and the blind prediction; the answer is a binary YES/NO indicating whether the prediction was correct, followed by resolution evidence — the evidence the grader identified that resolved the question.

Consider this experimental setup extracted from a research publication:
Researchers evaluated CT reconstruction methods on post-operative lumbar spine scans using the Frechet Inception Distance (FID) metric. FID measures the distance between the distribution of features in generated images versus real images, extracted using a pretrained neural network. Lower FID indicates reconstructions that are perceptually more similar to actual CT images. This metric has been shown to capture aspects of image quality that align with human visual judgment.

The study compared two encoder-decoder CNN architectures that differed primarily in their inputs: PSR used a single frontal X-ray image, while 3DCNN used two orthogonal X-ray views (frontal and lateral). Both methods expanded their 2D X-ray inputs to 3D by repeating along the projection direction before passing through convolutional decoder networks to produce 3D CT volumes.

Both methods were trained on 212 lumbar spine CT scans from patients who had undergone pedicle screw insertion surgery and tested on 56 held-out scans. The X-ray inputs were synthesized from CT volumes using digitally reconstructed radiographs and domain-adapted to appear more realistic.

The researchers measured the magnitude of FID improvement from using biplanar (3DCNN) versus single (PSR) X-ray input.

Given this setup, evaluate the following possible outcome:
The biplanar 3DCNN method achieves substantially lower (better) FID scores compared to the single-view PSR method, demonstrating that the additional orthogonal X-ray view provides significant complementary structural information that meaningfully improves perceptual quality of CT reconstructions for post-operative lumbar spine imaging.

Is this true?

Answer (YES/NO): NO